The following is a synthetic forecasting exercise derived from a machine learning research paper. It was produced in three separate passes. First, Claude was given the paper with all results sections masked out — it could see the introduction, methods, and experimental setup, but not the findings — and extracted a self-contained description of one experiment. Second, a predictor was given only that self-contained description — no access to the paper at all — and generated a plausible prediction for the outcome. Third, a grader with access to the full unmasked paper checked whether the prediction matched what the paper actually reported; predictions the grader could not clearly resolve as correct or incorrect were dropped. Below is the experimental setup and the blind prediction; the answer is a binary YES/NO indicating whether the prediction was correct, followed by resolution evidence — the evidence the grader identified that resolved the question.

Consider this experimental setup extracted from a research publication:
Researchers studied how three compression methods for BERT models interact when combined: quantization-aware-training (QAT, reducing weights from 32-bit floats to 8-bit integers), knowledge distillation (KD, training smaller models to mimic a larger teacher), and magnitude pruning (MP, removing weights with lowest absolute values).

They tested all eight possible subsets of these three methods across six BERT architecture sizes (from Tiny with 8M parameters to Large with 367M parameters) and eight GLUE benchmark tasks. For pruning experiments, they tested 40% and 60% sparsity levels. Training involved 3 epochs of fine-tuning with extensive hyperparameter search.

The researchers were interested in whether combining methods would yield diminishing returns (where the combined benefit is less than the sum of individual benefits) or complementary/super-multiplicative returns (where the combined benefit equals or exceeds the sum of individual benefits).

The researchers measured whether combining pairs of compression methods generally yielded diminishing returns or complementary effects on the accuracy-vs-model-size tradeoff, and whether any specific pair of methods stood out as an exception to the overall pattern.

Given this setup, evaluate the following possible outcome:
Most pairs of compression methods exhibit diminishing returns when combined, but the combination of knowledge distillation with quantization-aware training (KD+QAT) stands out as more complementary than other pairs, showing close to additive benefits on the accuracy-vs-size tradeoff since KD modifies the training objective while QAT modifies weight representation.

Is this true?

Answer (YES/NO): NO